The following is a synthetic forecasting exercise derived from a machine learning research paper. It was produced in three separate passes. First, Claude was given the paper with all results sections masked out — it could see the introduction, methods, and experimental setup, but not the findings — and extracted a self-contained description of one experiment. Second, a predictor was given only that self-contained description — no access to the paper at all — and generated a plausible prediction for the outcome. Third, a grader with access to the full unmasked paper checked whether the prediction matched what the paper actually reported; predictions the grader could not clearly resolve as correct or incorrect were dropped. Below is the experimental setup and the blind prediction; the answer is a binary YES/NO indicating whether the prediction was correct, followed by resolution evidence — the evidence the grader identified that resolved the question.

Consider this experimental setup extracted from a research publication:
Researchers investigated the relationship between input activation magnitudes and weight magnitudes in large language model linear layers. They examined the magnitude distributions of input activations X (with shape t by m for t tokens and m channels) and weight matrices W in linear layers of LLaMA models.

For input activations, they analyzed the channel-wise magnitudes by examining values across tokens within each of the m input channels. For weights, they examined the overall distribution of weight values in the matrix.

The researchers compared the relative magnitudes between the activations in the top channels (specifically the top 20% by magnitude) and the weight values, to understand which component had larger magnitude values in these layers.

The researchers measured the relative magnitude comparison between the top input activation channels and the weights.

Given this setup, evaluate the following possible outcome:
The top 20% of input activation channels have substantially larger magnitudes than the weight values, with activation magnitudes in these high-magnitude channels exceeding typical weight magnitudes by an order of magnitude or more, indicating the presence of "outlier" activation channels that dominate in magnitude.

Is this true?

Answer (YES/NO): YES